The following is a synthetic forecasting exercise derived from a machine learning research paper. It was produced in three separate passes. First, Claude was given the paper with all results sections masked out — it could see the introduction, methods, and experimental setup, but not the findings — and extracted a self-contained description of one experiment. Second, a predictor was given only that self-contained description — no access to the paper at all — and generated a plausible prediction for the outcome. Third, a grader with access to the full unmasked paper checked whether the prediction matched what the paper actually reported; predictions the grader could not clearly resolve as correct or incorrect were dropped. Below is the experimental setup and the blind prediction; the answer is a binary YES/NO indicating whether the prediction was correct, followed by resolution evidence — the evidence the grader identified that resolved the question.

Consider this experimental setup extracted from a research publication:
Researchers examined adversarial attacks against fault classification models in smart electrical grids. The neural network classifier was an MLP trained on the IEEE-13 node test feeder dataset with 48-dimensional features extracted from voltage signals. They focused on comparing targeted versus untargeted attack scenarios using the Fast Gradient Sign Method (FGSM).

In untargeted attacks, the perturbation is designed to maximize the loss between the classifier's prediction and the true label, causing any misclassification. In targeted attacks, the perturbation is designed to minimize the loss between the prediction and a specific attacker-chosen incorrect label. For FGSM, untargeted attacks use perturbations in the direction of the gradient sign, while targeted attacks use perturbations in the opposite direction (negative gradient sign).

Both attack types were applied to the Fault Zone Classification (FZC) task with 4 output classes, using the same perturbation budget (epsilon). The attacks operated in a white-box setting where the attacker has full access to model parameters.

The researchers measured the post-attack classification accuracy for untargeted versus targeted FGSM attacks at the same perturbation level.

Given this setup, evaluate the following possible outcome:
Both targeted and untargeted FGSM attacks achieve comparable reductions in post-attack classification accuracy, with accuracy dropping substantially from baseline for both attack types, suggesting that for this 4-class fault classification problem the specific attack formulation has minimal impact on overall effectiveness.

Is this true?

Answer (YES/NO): NO